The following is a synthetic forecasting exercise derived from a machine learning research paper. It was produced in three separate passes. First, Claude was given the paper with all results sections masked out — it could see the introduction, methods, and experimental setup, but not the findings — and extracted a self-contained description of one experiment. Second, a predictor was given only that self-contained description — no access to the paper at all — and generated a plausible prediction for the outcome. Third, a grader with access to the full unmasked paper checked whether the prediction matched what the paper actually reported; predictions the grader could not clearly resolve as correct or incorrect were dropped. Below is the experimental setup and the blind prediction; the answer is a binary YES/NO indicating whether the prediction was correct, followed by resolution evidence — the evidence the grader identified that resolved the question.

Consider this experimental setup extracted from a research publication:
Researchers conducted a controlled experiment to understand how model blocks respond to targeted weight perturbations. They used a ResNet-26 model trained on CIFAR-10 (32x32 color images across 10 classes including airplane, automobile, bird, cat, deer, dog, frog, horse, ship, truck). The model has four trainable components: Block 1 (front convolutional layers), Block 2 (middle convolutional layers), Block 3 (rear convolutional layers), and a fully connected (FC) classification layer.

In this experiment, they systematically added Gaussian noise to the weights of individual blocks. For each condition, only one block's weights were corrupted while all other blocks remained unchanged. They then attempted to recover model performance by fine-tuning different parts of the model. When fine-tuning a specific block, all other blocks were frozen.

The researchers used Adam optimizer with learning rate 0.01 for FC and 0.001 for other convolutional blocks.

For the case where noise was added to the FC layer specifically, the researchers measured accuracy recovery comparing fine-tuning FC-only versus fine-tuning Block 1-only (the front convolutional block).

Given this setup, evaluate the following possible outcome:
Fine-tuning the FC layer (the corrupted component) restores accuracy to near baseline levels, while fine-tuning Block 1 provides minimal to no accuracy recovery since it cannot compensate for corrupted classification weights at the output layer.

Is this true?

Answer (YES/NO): YES